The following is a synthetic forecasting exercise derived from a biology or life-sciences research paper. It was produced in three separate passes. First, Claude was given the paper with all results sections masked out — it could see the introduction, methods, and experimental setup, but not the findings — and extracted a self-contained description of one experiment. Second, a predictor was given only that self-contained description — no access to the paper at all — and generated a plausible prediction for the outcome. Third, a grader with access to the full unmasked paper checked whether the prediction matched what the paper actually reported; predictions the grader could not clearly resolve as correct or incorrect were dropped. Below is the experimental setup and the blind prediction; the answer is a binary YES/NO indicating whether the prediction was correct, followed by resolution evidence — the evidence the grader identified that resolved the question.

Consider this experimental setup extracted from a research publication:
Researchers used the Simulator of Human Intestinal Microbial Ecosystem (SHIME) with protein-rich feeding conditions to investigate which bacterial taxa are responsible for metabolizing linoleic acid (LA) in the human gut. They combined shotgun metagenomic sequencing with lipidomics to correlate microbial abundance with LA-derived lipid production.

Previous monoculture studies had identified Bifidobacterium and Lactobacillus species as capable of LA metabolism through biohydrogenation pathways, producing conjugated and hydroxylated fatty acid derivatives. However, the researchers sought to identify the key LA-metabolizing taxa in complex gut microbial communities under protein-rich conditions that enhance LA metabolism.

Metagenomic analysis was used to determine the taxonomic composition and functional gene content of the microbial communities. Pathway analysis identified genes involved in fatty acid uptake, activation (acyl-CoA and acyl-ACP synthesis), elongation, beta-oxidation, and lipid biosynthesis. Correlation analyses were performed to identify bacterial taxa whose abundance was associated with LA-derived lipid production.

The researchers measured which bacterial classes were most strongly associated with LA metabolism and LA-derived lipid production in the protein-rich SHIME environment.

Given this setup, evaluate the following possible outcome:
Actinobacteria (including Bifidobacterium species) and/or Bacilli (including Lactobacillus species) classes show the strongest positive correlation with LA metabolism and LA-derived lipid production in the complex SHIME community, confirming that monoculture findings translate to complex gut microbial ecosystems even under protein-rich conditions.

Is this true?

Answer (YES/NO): NO